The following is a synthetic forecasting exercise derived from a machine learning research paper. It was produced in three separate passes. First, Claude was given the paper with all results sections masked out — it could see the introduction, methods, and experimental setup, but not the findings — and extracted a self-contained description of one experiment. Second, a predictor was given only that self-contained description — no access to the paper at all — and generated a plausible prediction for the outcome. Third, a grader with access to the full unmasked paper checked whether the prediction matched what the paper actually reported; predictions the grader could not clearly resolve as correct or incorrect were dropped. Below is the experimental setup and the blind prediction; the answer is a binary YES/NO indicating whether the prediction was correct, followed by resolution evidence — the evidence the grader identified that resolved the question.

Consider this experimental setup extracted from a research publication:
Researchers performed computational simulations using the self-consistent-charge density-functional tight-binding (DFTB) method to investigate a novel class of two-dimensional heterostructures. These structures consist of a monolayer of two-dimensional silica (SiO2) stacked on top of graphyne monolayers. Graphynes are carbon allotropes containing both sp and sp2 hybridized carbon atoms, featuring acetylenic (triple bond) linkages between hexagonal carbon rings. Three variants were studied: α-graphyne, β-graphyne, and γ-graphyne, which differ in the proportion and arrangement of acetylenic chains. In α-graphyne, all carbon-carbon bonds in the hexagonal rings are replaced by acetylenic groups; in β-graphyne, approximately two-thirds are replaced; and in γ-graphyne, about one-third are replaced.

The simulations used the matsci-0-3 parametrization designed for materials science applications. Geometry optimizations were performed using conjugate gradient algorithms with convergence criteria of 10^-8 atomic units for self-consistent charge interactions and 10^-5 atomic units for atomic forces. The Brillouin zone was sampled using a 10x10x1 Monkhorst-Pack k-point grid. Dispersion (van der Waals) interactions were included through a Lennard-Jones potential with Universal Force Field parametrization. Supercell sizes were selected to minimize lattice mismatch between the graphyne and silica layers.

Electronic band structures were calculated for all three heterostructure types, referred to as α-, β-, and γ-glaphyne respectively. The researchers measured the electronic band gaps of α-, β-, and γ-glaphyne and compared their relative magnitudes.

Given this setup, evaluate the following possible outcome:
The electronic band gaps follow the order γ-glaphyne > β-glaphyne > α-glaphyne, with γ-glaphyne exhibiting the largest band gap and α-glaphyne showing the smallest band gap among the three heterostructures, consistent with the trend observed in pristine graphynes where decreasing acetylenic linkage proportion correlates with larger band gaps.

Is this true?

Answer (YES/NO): YES